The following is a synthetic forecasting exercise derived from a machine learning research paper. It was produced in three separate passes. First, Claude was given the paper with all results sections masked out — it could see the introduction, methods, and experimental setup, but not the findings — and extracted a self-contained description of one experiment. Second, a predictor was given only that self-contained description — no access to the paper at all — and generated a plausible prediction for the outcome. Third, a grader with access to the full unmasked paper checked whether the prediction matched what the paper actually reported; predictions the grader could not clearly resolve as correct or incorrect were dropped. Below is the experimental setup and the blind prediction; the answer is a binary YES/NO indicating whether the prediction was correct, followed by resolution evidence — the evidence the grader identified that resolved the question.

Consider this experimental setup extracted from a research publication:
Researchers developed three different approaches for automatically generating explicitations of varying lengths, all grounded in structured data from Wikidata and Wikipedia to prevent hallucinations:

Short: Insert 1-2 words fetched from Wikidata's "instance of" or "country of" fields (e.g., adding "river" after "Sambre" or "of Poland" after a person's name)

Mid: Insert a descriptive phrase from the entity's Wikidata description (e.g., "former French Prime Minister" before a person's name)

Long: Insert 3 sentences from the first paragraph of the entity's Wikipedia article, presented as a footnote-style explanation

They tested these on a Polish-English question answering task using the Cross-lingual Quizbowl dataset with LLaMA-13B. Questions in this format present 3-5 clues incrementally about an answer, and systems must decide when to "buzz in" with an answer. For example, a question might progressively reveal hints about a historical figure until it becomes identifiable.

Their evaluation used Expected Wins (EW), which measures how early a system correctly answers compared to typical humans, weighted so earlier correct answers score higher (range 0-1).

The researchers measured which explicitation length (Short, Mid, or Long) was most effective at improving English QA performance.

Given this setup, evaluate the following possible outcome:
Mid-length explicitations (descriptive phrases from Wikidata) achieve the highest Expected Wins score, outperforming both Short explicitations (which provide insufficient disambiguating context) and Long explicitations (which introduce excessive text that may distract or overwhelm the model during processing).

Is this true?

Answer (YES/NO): YES